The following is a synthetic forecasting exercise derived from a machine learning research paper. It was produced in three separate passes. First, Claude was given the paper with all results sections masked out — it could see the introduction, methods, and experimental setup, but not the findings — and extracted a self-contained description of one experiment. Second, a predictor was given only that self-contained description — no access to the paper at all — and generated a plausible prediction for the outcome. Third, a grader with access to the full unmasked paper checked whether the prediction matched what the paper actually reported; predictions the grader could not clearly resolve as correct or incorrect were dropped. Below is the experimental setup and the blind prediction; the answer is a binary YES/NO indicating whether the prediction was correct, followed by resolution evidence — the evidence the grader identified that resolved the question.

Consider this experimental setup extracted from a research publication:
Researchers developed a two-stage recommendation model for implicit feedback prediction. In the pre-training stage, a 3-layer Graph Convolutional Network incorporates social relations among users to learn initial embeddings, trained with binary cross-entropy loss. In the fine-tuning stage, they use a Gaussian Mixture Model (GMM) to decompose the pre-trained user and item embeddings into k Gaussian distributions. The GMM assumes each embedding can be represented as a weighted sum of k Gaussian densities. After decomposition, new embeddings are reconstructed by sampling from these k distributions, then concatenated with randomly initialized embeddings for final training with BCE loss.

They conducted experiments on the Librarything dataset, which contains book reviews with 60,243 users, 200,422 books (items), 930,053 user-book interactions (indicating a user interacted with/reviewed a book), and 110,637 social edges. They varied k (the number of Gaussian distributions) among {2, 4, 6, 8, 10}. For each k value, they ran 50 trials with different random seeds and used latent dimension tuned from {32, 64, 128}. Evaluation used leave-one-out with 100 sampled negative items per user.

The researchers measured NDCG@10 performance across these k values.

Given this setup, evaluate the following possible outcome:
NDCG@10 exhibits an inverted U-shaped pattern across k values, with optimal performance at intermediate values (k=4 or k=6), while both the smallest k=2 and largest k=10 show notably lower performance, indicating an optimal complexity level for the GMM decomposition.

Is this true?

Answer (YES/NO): NO